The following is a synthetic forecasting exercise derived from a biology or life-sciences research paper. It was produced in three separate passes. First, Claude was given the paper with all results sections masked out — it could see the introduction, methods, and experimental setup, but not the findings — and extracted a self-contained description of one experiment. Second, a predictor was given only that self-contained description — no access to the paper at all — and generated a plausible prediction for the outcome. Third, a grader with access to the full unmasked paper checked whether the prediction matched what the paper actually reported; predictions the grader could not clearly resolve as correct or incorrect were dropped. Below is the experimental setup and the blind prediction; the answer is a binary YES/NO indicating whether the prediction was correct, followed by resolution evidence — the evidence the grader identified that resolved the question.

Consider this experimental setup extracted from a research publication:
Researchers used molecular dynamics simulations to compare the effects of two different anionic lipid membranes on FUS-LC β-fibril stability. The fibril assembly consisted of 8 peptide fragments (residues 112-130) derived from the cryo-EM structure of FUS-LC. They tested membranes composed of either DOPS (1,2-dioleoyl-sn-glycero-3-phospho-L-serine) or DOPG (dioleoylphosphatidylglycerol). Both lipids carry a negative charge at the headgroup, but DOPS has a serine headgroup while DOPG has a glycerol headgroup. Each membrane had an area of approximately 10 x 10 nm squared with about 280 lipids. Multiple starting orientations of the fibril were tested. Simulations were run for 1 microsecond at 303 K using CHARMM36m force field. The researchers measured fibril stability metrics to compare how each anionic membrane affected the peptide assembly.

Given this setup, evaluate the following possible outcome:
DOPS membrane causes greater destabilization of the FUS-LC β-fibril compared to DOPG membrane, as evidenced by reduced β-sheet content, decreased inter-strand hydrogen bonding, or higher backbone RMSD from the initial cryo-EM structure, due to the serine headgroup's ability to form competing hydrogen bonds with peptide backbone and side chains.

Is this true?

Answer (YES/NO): NO